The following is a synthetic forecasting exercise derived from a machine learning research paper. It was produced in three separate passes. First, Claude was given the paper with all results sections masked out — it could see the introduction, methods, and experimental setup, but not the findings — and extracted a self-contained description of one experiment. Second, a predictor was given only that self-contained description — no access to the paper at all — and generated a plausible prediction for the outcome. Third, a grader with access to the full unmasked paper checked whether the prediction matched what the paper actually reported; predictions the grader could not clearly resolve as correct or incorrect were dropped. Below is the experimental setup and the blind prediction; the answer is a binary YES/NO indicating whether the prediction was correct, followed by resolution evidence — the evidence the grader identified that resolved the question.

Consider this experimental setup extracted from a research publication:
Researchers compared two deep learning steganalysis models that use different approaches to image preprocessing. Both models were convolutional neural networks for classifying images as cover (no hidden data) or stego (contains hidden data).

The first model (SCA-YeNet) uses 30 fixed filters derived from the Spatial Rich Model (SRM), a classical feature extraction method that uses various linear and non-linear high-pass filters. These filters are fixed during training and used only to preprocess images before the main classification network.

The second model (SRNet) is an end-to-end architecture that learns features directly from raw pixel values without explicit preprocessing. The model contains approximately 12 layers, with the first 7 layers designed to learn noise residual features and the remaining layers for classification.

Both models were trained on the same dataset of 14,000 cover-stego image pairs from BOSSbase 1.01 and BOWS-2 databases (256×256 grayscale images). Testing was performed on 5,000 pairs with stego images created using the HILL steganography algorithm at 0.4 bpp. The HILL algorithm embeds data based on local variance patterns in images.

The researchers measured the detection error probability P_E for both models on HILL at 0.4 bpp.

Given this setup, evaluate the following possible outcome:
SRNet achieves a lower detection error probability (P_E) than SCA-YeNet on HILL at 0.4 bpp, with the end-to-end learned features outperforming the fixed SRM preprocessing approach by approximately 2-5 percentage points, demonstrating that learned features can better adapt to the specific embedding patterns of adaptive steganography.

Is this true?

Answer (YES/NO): YES